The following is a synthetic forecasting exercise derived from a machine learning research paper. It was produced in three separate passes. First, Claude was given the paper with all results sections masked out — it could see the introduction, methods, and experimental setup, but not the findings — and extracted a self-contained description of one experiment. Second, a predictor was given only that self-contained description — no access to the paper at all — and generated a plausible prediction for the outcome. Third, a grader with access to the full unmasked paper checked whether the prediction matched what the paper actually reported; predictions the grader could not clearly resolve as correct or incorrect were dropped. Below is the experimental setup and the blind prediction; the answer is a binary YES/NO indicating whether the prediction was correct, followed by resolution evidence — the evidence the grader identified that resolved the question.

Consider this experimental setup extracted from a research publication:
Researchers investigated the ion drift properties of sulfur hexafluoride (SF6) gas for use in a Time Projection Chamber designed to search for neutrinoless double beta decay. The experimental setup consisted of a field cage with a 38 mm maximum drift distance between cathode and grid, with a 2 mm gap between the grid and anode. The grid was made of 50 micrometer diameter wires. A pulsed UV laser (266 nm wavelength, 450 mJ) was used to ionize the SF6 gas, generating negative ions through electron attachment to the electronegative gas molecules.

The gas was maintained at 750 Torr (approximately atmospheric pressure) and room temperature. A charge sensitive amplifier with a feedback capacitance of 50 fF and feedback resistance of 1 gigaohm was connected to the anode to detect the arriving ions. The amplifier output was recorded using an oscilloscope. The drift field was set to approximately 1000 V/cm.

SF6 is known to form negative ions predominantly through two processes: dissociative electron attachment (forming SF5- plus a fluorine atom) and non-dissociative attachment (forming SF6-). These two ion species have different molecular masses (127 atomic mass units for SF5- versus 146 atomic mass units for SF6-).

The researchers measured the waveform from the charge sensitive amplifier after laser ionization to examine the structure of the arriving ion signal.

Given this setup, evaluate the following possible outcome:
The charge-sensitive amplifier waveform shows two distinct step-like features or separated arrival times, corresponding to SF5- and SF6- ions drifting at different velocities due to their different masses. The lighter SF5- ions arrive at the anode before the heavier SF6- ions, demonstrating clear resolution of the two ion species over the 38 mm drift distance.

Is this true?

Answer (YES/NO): NO